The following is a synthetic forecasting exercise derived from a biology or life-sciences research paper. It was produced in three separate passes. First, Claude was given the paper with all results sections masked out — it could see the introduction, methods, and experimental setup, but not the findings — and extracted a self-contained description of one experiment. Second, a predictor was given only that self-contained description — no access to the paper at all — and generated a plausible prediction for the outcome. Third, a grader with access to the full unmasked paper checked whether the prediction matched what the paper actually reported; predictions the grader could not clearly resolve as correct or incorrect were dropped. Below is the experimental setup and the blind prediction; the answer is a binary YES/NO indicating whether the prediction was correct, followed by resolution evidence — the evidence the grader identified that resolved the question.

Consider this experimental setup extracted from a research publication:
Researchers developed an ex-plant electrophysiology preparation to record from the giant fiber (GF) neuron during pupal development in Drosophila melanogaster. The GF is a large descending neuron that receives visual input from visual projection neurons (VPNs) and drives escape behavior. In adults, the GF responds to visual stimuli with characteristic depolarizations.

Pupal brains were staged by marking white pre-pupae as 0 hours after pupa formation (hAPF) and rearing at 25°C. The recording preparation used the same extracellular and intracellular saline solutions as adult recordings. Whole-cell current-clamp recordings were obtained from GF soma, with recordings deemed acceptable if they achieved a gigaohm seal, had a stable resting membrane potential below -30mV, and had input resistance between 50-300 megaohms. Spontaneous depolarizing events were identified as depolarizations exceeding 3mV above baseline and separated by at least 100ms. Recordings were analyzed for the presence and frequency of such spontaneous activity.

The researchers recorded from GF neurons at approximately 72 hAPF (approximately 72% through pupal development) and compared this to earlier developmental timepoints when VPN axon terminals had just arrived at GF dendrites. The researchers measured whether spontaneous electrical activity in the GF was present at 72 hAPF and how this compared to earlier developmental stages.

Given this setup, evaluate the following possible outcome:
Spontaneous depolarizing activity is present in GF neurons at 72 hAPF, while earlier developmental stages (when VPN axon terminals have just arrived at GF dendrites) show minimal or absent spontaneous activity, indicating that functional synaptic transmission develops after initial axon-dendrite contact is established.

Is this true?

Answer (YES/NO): YES